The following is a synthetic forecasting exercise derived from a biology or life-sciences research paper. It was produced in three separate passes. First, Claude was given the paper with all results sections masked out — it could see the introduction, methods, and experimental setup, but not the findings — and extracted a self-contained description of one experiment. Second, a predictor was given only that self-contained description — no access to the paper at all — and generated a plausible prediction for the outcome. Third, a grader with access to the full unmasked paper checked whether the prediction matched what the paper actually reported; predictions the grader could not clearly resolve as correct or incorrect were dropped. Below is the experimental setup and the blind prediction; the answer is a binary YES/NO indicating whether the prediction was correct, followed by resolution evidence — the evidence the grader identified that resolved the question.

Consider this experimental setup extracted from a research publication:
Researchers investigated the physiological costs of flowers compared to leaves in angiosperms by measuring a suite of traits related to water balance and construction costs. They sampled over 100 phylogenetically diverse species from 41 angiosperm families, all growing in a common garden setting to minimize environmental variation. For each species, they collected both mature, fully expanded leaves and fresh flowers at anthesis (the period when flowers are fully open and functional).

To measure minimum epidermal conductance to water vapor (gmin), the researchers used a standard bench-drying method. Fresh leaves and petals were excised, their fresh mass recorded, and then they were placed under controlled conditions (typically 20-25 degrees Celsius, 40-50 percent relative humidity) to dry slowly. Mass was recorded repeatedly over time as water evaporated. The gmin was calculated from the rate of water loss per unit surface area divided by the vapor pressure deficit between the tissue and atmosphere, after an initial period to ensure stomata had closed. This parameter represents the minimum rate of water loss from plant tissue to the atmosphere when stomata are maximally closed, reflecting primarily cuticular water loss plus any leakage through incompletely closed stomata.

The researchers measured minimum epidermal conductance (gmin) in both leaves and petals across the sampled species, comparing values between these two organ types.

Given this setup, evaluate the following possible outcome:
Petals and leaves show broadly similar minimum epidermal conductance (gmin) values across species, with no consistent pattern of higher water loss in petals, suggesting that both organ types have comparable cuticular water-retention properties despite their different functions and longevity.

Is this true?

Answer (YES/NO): NO